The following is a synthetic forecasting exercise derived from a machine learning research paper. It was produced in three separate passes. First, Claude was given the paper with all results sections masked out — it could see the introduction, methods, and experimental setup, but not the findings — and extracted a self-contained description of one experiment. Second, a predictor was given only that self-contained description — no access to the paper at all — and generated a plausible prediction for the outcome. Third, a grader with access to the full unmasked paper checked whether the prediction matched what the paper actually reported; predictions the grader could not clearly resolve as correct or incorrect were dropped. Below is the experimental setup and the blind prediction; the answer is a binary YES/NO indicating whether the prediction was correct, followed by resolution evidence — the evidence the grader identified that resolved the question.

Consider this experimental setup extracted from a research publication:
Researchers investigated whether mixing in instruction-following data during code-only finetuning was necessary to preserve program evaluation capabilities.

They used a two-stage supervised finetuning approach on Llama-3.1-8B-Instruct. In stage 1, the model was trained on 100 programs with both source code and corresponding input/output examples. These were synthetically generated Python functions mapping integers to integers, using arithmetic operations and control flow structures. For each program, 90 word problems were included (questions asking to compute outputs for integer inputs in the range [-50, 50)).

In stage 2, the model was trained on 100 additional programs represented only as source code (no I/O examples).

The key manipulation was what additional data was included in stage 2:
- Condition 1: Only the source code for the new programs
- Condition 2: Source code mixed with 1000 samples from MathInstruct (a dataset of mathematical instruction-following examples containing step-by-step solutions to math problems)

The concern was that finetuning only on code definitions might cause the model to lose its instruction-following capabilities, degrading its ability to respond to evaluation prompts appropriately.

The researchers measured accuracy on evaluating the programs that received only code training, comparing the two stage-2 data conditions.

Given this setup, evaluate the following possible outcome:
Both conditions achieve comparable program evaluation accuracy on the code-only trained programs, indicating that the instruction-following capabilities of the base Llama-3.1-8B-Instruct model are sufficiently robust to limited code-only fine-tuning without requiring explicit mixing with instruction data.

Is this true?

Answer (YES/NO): NO